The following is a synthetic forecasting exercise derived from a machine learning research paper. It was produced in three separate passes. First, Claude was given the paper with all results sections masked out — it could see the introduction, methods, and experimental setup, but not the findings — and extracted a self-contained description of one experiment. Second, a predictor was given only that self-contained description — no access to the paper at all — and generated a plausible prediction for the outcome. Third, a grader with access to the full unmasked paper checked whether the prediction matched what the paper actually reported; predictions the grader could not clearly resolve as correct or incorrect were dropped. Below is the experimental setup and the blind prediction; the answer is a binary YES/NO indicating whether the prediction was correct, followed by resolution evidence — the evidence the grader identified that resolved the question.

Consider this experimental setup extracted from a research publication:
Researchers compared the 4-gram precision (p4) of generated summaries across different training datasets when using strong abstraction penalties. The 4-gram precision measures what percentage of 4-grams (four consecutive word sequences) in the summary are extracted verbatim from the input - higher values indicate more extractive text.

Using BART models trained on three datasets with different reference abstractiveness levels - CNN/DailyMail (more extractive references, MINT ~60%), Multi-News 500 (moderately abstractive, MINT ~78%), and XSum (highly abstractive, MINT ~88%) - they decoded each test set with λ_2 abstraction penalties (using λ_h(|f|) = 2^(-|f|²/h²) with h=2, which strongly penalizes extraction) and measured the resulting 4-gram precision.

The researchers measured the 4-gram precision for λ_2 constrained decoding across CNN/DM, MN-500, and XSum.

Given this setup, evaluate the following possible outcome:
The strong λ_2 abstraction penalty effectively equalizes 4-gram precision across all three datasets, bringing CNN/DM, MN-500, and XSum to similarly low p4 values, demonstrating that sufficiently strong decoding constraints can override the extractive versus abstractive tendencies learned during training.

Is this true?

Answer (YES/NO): NO